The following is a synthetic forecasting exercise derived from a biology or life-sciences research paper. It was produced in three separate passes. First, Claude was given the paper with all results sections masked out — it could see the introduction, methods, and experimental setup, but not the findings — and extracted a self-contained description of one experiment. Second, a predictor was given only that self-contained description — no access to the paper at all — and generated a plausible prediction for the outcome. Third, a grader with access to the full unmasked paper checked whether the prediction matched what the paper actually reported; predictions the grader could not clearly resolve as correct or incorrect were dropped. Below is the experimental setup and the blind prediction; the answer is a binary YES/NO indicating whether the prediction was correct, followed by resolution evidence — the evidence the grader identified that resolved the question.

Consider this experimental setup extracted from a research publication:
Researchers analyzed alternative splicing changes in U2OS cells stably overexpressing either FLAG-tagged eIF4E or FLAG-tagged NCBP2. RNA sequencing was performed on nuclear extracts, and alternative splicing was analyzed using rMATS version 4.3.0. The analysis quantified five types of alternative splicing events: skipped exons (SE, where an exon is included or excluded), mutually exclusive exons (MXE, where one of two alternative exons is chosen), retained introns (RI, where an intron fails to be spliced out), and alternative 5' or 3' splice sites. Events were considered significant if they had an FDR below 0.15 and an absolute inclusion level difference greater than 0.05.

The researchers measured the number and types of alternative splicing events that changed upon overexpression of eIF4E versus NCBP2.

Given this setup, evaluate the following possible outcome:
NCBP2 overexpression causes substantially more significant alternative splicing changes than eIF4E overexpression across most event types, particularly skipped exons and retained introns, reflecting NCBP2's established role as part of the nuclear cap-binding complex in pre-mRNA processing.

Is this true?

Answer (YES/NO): NO